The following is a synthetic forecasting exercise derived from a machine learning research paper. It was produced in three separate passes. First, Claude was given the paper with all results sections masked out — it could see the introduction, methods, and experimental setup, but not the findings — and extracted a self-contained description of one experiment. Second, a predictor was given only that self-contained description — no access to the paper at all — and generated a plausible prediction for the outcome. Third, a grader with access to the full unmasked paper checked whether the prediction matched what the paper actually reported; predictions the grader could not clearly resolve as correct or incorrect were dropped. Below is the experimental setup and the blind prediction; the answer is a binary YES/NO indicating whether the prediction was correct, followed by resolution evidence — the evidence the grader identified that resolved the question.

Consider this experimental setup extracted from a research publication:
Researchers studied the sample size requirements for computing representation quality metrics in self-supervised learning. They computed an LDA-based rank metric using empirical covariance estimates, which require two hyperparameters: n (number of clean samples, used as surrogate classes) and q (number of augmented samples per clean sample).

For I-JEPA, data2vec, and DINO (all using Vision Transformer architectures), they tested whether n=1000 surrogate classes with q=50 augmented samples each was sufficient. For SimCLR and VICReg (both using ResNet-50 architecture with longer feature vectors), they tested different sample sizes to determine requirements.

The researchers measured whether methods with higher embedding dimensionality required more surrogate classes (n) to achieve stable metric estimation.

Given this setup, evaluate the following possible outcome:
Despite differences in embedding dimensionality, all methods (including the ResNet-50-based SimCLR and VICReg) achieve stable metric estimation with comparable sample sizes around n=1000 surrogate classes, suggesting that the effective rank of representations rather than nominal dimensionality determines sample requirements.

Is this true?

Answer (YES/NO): NO